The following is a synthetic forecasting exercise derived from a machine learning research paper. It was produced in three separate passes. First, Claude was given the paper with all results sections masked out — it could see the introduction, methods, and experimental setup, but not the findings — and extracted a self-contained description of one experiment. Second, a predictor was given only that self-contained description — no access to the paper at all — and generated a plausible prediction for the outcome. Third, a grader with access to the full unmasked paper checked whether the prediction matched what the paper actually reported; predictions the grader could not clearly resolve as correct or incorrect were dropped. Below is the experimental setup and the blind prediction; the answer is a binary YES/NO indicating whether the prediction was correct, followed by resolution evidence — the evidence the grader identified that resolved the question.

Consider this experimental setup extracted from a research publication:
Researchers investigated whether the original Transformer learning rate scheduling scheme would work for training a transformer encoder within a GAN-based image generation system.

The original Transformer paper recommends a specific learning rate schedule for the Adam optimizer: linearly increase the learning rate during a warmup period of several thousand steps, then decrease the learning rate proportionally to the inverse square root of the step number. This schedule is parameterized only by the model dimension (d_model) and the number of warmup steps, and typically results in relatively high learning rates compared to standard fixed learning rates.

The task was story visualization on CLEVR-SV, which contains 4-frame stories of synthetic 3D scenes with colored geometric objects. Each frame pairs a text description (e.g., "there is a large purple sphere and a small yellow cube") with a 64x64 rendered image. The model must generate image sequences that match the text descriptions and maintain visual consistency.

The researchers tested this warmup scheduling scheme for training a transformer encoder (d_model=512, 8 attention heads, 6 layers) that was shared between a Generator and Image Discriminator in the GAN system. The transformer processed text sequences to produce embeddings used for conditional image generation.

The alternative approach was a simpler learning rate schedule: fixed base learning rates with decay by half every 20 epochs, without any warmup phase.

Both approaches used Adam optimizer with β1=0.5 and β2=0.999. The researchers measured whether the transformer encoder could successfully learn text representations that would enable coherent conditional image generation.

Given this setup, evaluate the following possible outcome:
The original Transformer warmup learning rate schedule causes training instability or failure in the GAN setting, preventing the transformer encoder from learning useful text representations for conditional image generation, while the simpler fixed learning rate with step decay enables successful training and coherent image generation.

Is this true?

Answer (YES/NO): YES